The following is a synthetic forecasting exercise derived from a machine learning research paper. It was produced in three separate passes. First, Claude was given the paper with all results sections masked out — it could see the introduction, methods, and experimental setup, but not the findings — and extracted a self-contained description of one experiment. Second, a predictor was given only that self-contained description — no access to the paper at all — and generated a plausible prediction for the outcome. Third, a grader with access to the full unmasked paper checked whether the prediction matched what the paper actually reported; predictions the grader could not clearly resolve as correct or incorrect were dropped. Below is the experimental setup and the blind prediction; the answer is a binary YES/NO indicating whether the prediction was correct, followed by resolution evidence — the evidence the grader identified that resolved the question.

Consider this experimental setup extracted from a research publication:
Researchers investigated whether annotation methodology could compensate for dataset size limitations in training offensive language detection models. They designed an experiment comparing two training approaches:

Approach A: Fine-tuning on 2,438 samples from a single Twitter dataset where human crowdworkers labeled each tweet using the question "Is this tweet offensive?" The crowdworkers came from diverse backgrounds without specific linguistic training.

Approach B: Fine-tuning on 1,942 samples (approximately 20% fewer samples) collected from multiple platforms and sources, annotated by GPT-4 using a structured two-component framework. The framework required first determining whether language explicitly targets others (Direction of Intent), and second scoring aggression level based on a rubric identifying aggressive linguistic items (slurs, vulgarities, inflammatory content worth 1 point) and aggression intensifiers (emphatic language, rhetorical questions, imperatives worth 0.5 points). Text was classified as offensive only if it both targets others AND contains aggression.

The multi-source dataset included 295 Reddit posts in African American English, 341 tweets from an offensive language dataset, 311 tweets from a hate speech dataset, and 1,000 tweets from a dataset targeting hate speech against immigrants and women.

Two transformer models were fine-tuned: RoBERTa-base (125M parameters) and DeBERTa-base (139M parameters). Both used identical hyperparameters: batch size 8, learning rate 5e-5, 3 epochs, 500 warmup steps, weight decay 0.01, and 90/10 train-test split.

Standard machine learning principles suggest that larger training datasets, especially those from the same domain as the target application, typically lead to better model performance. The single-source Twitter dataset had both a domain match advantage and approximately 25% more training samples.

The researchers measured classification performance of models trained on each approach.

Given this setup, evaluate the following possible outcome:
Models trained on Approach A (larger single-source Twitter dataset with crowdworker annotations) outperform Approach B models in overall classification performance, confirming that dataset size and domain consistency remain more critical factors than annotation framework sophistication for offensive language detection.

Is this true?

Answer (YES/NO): NO